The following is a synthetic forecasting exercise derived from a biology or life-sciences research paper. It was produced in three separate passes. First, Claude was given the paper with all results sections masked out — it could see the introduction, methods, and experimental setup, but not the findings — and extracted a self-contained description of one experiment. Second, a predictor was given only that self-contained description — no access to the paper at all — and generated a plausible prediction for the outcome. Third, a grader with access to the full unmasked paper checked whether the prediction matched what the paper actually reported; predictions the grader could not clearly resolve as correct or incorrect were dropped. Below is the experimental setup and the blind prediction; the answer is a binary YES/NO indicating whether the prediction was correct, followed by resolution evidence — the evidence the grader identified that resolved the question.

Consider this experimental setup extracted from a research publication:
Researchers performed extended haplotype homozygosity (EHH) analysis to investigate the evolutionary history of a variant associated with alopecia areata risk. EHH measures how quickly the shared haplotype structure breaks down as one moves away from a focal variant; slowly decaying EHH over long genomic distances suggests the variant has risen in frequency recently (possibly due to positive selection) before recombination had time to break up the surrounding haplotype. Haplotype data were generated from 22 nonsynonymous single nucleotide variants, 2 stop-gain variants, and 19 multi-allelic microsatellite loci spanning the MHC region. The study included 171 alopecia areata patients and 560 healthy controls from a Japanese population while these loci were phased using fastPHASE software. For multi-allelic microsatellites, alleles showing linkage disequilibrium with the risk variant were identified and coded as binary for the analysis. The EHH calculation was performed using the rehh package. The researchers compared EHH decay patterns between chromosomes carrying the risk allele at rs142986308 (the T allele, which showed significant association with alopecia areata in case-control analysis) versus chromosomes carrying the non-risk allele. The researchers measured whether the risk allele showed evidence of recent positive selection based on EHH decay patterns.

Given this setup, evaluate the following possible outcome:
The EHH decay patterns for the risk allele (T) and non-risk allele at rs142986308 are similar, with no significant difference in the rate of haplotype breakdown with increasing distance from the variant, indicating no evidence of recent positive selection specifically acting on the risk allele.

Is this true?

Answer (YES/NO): NO